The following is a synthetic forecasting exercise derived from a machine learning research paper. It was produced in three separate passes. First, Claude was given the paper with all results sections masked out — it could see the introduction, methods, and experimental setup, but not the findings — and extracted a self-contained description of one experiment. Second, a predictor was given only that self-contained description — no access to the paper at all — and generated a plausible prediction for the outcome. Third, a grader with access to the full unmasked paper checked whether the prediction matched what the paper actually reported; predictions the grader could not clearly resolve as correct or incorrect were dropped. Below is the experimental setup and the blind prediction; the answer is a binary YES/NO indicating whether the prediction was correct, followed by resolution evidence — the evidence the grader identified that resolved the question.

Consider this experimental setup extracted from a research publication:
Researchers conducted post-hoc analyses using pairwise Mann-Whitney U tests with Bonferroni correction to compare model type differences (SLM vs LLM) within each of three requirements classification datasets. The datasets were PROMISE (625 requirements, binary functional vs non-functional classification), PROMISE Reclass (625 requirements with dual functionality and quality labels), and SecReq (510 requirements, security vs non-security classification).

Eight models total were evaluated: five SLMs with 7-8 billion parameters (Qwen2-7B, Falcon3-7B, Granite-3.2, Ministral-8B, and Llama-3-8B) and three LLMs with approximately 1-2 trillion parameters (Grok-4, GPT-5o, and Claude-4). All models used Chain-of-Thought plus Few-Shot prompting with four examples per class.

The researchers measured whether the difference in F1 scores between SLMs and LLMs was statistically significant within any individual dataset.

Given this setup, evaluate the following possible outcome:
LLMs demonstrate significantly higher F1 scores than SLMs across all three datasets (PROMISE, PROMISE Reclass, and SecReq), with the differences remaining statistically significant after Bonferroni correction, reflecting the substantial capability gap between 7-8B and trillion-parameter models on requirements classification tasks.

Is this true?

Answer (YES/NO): NO